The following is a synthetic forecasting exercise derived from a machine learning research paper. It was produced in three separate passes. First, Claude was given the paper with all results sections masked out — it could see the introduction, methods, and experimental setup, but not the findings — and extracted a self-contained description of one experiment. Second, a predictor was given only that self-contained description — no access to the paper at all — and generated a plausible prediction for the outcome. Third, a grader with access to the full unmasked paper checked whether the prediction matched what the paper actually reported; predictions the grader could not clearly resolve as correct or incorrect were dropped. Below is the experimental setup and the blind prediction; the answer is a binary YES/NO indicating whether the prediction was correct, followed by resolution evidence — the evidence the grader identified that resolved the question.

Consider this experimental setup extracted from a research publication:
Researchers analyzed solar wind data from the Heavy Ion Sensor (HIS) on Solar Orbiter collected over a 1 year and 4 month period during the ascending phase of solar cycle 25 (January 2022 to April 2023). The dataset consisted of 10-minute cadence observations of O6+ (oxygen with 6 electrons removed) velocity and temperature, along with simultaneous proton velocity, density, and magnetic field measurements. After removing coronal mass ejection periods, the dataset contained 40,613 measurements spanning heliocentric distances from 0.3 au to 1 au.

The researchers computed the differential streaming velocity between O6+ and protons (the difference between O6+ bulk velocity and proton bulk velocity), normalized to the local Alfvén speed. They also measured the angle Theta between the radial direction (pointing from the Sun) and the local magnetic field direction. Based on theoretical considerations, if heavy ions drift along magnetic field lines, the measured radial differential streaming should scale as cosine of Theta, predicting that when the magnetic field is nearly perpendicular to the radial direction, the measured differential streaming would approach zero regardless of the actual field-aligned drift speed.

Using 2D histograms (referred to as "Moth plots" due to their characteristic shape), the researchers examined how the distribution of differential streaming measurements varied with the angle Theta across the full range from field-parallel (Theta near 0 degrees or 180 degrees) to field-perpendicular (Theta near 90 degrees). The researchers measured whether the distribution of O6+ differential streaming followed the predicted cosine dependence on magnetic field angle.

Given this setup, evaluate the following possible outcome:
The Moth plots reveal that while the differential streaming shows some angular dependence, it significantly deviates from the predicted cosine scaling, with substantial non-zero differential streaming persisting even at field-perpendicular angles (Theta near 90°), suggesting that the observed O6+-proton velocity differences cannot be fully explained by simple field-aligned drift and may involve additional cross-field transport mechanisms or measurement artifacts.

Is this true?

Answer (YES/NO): NO